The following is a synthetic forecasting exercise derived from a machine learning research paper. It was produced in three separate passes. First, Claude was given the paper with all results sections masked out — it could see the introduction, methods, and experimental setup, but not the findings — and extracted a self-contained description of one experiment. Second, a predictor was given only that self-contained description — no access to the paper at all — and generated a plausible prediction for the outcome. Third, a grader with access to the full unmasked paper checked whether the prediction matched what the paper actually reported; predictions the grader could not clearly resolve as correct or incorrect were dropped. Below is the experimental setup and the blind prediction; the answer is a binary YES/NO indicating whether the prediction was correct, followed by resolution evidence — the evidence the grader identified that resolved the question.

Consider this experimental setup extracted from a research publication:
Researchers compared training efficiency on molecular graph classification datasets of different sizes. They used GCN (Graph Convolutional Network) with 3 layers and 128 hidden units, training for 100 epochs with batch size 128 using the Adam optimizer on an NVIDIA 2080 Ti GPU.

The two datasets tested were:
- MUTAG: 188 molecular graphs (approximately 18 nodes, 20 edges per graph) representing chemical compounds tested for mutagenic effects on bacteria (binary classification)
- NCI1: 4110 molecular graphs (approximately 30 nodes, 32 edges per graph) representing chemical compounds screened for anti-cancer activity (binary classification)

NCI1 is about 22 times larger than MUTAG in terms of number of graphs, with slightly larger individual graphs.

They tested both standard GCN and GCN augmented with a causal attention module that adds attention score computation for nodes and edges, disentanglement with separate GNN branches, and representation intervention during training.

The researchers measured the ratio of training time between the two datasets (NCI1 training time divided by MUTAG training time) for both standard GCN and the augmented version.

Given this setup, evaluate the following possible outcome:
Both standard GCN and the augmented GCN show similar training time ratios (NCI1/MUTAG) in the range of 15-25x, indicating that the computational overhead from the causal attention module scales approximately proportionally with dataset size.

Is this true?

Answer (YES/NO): NO